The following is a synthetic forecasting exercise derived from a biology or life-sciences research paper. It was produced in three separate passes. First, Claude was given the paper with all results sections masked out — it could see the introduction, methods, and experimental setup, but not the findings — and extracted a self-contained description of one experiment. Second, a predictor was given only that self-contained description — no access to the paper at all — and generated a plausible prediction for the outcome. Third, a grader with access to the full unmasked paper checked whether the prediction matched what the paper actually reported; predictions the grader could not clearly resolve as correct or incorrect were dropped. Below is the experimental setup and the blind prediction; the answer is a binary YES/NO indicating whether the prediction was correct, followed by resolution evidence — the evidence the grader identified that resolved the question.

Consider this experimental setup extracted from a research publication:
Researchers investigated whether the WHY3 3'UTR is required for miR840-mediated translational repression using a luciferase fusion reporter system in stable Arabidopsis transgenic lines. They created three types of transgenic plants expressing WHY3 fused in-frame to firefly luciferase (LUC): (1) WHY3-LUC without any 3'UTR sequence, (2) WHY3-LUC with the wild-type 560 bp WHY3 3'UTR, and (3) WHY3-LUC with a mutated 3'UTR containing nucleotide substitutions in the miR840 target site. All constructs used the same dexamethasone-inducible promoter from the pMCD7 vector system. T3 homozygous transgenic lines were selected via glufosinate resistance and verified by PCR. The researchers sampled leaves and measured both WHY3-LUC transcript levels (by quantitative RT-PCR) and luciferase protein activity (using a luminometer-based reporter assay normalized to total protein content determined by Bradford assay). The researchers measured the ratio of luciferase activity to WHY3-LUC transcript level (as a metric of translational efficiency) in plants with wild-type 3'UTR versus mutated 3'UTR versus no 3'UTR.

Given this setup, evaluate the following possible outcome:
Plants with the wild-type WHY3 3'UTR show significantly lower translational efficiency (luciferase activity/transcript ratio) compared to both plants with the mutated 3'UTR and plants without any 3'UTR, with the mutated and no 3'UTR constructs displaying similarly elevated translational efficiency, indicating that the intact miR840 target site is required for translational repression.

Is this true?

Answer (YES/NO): YES